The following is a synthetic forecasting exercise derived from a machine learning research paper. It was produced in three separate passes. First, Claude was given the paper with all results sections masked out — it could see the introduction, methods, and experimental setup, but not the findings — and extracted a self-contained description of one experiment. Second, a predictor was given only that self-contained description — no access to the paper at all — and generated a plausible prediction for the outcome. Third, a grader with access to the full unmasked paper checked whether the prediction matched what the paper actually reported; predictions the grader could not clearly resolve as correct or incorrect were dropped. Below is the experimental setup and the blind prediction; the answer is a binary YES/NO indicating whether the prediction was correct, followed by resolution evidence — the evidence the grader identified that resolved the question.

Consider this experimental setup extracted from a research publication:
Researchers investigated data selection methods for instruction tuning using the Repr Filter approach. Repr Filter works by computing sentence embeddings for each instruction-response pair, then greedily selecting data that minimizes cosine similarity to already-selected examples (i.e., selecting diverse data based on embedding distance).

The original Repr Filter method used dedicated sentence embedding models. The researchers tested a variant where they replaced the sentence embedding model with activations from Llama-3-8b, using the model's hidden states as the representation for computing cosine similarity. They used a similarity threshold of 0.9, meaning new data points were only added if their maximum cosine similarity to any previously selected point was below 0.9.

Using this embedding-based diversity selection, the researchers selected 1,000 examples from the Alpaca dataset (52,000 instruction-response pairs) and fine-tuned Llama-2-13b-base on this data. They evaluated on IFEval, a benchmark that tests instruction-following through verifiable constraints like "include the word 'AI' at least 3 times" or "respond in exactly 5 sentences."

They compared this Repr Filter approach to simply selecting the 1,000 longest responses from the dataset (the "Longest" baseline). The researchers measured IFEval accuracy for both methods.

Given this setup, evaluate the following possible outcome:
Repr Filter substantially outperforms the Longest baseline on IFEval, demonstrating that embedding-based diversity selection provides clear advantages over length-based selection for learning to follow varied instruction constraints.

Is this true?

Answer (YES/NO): NO